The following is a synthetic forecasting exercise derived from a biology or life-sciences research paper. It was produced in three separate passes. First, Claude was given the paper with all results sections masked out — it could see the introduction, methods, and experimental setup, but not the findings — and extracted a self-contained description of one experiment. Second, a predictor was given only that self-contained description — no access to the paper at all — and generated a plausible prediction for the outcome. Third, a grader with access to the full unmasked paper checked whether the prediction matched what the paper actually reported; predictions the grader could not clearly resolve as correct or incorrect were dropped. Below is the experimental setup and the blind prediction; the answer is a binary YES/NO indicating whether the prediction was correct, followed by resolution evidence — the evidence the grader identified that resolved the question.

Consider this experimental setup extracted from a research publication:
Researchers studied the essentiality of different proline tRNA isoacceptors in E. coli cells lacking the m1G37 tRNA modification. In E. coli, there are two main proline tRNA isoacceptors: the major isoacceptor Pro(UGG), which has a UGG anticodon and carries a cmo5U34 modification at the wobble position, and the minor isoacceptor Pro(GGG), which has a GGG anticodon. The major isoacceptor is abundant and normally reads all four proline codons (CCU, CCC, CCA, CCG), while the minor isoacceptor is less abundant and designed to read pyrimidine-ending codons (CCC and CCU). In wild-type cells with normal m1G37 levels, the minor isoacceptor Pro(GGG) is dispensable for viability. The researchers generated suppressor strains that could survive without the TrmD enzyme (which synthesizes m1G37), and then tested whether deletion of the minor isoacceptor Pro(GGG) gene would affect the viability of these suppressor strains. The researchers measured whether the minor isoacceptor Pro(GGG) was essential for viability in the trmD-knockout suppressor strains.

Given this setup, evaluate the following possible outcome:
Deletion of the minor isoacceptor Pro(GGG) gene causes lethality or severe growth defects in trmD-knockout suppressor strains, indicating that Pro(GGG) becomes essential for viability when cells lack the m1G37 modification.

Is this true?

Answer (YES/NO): YES